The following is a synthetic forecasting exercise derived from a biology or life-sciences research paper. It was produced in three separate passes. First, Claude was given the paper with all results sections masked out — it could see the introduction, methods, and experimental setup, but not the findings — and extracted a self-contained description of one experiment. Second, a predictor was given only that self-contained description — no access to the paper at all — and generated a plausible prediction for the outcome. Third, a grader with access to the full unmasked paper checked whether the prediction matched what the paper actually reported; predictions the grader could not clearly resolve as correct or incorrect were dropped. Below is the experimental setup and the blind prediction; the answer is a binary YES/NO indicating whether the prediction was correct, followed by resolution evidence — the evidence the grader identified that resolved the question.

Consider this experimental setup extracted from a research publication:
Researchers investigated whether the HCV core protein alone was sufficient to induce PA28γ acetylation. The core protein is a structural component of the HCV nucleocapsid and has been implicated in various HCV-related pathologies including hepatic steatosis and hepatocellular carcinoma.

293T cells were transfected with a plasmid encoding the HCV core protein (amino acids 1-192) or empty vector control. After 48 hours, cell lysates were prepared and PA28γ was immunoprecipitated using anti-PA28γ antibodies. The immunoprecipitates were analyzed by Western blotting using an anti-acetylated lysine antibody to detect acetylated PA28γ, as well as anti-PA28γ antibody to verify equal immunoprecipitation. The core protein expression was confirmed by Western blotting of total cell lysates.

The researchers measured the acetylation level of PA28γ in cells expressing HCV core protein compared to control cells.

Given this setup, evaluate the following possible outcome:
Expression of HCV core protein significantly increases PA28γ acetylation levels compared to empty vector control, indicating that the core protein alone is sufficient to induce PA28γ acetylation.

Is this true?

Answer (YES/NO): YES